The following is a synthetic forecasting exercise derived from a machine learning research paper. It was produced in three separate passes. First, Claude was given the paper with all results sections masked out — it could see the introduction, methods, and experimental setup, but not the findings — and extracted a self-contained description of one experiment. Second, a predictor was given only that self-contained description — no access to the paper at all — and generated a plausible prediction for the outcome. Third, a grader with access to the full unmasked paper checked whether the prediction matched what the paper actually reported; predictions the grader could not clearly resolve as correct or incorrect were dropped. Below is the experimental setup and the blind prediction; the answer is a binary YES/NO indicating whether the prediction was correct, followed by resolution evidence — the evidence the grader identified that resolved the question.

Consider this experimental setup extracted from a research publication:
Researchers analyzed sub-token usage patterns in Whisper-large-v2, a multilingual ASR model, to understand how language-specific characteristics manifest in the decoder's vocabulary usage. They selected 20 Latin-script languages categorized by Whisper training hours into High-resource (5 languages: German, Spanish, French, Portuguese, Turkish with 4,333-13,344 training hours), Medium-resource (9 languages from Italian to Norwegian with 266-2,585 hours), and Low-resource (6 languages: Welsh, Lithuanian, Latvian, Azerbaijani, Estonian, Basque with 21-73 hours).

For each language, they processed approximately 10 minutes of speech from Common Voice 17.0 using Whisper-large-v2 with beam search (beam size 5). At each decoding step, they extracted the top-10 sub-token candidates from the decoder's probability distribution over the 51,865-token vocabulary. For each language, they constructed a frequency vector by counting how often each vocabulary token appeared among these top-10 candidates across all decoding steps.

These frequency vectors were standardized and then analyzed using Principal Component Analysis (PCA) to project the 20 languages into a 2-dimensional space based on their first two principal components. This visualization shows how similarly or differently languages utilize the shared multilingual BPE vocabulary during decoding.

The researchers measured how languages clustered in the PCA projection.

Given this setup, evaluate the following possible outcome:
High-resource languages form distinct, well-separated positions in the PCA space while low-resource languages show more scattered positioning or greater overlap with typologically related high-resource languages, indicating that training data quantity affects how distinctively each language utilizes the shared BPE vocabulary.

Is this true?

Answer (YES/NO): NO